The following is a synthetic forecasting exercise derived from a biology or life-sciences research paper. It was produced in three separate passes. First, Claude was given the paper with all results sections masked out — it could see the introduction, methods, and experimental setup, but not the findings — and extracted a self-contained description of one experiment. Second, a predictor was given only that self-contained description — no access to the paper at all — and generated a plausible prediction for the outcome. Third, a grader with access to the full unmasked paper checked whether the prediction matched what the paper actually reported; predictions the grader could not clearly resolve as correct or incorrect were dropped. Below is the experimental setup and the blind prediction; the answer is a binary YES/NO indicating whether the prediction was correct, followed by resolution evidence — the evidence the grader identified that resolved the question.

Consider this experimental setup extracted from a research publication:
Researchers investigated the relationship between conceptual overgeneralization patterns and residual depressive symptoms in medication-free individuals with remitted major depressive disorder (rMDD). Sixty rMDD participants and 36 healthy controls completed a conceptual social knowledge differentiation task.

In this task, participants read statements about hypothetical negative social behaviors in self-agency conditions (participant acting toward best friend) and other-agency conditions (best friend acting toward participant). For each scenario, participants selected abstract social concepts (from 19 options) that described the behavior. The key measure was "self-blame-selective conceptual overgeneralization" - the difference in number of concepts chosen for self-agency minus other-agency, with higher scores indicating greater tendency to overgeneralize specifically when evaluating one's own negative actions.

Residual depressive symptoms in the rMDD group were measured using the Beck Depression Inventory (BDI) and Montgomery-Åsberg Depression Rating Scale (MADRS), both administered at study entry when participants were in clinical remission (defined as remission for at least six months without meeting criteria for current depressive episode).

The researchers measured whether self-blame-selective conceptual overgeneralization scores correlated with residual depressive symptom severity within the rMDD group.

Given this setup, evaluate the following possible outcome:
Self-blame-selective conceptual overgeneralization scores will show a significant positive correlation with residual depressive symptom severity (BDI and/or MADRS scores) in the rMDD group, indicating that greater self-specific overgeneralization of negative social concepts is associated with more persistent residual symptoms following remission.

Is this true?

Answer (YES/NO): NO